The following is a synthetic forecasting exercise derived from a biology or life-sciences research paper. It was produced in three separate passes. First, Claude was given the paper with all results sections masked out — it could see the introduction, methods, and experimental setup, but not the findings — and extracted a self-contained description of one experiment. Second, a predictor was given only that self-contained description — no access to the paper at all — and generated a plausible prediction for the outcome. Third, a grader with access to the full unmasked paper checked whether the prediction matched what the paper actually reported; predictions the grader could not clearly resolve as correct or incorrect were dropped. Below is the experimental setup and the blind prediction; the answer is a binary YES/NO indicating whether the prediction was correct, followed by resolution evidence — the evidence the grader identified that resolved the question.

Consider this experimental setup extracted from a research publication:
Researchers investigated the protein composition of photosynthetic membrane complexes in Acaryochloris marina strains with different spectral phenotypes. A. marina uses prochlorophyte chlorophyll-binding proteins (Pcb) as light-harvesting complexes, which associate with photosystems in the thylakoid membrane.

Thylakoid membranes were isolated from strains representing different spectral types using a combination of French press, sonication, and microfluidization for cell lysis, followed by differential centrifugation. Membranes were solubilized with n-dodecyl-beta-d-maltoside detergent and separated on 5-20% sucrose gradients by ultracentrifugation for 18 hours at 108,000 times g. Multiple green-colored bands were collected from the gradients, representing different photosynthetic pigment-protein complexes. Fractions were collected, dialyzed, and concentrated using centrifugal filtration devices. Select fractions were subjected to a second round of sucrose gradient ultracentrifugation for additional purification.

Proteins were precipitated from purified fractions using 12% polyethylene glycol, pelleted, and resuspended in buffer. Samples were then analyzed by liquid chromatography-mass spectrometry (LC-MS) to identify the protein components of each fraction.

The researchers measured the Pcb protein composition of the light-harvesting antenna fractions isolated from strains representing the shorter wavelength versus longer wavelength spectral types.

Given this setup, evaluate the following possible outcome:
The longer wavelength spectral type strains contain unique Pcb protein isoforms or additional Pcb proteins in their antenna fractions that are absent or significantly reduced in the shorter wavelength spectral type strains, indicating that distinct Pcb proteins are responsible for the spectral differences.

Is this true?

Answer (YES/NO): NO